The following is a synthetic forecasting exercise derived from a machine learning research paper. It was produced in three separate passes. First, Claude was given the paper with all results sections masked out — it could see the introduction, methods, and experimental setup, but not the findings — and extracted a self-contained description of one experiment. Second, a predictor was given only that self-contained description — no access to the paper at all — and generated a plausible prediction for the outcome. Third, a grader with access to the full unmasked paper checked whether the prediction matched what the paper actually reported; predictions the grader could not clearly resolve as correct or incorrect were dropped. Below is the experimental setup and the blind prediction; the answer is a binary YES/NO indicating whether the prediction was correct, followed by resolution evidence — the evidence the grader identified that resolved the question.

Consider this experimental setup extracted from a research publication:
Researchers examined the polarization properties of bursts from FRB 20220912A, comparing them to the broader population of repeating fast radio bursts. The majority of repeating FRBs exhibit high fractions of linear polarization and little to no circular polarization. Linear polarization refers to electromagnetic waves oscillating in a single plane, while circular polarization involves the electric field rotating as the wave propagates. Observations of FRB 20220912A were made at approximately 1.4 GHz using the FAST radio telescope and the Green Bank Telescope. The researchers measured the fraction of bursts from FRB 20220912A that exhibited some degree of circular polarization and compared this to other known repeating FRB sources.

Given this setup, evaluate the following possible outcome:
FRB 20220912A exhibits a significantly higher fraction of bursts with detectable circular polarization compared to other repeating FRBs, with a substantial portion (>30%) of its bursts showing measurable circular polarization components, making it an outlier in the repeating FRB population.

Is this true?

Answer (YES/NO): YES